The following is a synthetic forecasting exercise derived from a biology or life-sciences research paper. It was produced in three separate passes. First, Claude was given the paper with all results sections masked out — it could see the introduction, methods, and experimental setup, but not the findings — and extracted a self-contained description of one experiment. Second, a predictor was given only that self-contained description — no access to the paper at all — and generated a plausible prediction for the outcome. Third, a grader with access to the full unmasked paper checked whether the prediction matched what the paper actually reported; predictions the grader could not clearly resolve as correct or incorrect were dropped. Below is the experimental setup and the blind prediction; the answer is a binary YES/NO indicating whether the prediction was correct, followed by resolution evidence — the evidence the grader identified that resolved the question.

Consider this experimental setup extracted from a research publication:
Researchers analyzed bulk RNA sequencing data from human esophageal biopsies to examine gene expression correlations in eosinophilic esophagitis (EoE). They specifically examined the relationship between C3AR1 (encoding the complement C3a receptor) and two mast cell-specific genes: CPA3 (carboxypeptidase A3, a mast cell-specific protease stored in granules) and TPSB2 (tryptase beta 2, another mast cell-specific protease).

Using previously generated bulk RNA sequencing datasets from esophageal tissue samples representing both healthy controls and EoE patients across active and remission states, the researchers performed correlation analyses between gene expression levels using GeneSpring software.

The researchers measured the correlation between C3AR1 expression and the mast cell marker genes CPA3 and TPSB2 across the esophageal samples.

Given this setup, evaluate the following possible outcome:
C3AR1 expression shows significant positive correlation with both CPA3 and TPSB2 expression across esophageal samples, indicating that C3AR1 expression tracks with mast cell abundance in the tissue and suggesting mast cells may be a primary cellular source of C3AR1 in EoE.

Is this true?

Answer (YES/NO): YES